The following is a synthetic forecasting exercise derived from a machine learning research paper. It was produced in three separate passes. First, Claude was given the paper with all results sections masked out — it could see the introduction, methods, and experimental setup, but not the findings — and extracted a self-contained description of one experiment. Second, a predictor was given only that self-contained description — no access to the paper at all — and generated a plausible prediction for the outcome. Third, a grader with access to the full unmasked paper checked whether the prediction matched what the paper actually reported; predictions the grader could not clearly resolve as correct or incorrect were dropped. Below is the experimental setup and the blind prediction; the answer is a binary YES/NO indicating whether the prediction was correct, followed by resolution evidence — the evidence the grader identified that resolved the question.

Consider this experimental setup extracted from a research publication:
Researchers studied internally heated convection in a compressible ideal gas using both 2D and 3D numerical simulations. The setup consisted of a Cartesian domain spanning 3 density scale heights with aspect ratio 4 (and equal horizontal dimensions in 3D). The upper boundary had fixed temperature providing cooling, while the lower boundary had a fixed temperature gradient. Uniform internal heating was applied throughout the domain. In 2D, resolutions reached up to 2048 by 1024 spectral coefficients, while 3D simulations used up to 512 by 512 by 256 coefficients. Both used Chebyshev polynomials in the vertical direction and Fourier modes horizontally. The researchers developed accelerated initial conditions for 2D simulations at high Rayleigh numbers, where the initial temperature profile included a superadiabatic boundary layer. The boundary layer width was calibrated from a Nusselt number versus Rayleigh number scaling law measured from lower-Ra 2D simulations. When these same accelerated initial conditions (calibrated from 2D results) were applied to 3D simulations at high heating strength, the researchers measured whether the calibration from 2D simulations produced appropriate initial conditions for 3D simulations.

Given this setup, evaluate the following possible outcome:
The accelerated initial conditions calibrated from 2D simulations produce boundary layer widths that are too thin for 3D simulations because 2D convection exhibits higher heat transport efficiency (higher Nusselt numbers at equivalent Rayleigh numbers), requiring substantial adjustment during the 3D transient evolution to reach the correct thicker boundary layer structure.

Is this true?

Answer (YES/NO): NO